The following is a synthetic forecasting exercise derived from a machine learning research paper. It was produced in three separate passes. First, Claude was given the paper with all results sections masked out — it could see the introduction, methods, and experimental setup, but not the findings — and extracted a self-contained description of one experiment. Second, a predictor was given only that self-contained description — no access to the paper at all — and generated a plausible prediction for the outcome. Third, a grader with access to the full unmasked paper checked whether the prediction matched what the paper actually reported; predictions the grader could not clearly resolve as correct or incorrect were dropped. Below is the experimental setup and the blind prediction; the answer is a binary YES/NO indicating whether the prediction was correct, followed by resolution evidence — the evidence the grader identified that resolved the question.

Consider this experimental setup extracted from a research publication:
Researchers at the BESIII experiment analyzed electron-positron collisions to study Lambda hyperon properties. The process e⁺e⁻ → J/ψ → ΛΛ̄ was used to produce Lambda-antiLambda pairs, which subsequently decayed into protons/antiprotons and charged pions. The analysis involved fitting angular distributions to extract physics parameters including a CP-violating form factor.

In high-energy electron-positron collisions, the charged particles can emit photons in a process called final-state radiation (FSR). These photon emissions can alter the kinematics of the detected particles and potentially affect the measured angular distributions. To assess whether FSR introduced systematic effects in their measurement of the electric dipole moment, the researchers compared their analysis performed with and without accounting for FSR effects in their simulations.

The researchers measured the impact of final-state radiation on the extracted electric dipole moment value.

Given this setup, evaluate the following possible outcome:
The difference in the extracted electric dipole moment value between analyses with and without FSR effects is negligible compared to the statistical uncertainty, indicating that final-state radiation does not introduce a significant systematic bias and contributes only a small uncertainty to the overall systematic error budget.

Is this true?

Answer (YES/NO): YES